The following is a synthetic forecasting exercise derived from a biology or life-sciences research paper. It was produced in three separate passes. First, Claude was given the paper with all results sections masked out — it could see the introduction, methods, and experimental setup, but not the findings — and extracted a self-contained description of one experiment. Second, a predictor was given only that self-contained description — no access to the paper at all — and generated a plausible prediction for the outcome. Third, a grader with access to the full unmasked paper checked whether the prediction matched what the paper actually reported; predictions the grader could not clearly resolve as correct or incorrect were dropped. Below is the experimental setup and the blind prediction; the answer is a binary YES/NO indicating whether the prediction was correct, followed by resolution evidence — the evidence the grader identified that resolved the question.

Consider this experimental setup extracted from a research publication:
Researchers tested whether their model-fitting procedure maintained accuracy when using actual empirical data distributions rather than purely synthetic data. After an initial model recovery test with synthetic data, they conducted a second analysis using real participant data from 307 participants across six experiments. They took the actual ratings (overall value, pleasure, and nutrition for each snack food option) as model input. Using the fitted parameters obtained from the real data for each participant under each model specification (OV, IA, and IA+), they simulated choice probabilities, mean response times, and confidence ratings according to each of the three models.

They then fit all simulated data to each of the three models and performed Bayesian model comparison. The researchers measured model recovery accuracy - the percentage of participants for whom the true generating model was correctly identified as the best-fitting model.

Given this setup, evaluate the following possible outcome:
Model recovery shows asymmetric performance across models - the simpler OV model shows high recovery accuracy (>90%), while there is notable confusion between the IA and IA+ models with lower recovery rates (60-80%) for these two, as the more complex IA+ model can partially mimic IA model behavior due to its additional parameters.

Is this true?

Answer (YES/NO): NO